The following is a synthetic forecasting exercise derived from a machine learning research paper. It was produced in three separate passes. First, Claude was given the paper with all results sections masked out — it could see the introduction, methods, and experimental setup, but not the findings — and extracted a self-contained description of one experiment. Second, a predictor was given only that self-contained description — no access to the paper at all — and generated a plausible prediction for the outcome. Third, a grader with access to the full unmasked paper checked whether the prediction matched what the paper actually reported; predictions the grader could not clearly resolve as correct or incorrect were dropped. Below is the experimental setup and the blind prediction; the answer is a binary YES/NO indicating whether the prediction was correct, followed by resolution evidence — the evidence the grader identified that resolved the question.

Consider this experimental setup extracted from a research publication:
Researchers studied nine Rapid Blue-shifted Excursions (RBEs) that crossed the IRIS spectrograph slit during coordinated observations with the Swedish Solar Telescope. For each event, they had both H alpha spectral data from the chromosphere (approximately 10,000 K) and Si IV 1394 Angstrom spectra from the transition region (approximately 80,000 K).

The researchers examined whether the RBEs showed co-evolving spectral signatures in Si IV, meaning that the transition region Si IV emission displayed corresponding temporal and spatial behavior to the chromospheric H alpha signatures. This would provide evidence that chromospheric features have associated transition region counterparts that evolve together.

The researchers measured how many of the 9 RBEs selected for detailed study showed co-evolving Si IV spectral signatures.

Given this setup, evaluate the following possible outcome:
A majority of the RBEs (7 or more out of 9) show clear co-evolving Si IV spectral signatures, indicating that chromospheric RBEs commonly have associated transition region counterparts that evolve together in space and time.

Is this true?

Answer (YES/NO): YES